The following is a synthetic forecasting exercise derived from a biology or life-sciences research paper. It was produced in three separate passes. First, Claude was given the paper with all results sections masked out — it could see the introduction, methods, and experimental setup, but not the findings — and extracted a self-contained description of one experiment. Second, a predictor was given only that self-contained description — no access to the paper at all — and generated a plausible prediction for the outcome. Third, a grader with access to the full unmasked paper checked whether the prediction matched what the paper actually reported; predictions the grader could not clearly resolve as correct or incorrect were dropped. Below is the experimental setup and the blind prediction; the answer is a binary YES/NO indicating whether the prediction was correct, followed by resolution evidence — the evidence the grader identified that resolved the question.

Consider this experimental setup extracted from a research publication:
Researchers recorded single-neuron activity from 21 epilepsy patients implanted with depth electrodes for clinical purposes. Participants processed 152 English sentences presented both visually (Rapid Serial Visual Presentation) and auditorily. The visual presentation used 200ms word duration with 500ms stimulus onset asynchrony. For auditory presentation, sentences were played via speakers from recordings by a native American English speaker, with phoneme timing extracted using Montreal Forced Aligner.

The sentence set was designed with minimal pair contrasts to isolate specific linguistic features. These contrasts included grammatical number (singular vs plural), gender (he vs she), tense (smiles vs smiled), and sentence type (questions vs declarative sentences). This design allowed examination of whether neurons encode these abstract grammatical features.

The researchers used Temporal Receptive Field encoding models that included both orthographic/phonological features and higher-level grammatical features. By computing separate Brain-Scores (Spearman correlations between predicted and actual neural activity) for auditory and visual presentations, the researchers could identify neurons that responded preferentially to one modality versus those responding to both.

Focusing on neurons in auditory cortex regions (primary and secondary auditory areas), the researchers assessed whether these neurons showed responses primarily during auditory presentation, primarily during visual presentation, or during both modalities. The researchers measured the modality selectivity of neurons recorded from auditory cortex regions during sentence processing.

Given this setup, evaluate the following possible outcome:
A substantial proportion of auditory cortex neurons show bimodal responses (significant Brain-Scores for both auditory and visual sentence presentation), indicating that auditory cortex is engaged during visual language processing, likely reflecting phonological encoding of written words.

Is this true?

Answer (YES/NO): NO